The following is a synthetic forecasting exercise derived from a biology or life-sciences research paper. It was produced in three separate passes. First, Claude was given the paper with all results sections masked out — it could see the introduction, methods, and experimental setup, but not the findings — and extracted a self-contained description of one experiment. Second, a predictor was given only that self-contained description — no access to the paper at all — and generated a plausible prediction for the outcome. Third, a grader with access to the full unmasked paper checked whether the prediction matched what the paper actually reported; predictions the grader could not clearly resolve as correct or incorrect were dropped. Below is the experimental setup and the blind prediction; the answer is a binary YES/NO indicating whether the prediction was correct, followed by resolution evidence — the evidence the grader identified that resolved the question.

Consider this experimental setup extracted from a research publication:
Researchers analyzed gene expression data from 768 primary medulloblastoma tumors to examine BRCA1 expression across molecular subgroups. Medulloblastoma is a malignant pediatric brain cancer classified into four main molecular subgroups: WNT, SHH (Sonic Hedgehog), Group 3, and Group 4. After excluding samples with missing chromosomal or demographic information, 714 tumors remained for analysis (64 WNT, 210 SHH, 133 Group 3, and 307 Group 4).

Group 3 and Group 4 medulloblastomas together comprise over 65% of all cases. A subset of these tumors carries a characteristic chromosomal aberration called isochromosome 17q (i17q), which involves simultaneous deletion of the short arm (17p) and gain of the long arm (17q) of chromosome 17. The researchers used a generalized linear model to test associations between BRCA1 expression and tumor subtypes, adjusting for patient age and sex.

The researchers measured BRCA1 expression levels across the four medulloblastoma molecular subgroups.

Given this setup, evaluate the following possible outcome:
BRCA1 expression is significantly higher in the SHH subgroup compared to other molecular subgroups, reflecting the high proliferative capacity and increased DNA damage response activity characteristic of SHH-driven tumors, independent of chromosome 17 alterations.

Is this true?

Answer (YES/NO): NO